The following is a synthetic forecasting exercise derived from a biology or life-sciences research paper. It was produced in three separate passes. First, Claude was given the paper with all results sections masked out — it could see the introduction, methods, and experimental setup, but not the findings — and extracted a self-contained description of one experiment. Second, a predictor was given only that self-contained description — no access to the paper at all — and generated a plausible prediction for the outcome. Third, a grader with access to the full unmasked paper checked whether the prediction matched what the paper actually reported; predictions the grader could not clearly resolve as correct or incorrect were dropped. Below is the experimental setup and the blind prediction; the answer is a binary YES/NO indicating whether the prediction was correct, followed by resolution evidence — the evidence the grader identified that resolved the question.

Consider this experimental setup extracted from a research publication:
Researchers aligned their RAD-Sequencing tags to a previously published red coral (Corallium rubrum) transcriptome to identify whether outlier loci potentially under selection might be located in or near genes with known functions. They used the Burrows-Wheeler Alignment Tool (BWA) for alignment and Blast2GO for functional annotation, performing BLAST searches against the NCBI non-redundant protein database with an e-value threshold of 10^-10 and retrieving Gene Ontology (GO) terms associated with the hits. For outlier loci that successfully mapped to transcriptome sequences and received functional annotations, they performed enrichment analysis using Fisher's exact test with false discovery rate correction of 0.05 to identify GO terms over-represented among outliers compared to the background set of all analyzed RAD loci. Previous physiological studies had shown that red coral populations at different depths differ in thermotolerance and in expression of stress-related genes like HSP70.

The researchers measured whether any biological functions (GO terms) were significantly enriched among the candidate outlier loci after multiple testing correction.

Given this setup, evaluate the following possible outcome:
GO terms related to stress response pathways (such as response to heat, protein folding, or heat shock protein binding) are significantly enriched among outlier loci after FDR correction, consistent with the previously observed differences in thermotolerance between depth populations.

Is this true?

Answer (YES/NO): NO